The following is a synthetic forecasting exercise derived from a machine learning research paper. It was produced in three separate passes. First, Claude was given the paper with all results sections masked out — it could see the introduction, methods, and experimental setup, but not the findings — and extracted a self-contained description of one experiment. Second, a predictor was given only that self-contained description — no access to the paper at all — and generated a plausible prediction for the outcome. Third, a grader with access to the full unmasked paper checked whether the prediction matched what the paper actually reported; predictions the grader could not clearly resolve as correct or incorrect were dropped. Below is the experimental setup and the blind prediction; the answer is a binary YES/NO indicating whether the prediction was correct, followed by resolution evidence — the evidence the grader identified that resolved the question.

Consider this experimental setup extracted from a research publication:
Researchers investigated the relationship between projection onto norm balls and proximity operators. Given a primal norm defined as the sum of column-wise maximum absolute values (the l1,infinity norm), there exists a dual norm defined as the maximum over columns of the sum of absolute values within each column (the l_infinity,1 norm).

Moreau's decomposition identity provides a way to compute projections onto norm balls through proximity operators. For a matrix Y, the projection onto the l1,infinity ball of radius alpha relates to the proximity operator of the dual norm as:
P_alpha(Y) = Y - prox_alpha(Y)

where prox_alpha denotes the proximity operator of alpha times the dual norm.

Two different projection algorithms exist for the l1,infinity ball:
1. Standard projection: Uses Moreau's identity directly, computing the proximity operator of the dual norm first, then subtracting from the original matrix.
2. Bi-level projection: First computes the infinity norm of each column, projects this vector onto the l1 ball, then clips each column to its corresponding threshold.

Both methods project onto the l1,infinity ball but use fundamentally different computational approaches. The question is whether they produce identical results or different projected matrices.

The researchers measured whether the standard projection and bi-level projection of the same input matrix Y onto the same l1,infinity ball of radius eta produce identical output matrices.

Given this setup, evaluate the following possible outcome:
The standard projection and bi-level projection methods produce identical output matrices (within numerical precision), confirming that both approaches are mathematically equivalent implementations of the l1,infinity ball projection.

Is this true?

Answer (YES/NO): NO